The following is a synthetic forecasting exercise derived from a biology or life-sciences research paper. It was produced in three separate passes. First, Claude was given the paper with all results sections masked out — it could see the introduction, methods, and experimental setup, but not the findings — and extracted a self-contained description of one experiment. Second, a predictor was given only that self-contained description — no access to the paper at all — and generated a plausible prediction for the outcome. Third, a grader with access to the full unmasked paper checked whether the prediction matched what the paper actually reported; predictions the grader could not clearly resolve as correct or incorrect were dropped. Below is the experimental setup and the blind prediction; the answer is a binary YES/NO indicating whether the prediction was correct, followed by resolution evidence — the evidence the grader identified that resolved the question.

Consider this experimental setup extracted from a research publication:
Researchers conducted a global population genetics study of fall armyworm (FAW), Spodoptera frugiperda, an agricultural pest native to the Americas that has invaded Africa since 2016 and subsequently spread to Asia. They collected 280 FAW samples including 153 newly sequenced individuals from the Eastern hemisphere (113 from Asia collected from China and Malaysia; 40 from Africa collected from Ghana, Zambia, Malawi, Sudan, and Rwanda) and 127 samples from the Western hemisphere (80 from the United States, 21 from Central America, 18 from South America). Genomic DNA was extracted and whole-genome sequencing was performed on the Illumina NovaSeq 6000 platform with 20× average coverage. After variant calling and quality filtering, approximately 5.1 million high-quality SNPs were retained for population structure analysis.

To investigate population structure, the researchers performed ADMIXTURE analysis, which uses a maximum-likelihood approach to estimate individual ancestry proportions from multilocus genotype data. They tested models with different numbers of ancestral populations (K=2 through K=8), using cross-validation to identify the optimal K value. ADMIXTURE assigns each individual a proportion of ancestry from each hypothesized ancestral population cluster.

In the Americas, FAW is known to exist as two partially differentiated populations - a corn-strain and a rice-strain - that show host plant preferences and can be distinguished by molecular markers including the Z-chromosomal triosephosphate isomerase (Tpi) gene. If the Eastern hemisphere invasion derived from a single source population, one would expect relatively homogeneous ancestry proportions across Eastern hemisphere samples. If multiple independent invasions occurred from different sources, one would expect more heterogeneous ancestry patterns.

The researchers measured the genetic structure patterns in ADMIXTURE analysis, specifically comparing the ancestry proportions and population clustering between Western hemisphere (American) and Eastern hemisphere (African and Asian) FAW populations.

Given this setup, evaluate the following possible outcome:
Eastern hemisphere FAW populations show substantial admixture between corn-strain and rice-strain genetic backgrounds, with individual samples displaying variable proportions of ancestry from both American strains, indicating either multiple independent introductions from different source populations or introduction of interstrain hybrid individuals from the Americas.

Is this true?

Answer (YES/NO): NO